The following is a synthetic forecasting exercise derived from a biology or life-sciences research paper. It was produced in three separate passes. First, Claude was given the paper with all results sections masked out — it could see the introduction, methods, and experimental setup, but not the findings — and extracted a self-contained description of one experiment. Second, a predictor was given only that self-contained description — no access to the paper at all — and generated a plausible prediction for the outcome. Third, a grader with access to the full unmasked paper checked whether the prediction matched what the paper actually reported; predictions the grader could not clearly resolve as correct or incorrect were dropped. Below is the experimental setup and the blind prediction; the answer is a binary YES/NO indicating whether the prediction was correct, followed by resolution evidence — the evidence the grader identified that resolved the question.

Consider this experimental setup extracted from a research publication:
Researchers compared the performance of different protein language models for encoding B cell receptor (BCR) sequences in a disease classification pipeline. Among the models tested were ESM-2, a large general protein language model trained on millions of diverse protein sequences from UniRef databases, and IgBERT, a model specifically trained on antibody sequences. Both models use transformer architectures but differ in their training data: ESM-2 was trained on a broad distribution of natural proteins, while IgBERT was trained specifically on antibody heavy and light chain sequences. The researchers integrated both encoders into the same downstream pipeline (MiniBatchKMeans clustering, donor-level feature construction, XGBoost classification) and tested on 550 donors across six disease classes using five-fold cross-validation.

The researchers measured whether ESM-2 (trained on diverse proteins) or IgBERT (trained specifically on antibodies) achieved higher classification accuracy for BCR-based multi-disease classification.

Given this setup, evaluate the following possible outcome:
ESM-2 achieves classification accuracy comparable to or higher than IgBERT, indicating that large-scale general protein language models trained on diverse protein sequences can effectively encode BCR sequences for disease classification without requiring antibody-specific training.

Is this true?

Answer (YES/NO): NO